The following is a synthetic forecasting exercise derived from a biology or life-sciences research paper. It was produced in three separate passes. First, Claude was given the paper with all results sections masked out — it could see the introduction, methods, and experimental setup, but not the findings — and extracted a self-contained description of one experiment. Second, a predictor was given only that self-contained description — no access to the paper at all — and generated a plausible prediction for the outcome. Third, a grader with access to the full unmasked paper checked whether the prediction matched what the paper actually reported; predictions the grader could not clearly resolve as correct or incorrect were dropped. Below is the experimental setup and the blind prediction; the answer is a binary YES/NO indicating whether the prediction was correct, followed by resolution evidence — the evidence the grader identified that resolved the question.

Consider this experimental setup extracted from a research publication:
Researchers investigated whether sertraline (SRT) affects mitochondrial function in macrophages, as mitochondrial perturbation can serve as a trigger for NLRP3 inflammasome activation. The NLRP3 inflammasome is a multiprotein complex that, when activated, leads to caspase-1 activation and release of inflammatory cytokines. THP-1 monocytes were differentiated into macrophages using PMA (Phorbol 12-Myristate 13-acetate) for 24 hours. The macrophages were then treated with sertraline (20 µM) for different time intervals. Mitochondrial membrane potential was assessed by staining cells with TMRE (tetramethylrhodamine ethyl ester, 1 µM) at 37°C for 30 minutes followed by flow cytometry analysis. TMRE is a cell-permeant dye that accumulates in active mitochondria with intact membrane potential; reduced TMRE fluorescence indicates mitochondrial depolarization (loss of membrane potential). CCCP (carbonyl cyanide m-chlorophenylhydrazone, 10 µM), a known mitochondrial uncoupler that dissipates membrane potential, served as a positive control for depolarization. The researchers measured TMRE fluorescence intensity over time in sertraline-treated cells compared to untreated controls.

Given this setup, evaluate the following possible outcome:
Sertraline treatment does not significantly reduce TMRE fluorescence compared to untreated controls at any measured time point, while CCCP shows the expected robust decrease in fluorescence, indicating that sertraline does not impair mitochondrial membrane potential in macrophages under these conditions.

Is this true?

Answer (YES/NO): NO